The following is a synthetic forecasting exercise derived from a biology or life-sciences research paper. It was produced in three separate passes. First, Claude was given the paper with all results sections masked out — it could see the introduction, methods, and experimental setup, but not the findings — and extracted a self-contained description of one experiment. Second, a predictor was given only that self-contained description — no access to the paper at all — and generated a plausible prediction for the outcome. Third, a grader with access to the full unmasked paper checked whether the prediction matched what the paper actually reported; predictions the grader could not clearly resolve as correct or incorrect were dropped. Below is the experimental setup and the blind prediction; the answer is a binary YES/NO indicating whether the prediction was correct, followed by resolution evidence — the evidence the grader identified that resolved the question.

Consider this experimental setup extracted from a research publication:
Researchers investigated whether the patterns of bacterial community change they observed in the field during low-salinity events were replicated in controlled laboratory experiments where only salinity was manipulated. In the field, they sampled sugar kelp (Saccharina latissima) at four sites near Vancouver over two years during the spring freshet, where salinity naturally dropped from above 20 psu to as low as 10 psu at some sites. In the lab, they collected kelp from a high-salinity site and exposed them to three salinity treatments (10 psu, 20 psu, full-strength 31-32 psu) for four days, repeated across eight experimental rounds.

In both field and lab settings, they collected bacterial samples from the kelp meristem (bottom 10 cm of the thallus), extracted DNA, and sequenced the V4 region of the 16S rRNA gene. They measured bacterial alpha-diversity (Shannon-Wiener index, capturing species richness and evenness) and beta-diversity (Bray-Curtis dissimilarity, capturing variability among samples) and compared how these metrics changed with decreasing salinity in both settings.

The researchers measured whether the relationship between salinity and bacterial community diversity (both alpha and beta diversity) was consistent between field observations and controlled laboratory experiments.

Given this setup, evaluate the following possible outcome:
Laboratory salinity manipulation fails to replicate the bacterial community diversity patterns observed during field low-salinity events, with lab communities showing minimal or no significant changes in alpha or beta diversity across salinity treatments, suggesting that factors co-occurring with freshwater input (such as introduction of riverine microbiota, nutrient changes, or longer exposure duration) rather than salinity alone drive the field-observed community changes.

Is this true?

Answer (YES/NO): NO